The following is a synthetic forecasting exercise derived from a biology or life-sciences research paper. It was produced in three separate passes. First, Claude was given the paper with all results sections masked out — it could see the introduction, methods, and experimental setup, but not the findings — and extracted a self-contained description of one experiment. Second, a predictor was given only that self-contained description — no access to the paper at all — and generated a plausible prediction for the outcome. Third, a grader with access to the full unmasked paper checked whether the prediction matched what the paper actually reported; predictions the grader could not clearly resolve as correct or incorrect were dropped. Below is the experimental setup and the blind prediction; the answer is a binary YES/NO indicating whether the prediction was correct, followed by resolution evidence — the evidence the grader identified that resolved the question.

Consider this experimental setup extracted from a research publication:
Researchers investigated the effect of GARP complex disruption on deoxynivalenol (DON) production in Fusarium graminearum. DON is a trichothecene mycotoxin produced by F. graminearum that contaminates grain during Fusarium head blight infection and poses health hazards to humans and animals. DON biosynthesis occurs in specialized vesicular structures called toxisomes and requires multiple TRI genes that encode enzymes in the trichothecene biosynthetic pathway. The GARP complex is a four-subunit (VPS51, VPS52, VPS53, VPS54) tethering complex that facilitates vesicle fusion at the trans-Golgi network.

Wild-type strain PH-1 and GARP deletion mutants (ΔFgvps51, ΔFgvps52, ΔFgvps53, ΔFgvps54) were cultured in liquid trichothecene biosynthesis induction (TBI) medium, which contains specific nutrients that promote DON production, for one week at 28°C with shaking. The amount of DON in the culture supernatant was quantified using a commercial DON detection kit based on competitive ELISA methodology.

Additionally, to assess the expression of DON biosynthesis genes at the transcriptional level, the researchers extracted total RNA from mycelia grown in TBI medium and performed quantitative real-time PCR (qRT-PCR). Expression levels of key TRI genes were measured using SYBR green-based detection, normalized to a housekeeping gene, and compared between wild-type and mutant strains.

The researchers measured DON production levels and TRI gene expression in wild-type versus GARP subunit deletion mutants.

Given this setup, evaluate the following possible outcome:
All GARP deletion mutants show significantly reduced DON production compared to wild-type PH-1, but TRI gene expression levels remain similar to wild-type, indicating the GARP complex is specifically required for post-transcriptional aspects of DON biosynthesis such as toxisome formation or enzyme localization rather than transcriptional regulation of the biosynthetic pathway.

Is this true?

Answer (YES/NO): NO